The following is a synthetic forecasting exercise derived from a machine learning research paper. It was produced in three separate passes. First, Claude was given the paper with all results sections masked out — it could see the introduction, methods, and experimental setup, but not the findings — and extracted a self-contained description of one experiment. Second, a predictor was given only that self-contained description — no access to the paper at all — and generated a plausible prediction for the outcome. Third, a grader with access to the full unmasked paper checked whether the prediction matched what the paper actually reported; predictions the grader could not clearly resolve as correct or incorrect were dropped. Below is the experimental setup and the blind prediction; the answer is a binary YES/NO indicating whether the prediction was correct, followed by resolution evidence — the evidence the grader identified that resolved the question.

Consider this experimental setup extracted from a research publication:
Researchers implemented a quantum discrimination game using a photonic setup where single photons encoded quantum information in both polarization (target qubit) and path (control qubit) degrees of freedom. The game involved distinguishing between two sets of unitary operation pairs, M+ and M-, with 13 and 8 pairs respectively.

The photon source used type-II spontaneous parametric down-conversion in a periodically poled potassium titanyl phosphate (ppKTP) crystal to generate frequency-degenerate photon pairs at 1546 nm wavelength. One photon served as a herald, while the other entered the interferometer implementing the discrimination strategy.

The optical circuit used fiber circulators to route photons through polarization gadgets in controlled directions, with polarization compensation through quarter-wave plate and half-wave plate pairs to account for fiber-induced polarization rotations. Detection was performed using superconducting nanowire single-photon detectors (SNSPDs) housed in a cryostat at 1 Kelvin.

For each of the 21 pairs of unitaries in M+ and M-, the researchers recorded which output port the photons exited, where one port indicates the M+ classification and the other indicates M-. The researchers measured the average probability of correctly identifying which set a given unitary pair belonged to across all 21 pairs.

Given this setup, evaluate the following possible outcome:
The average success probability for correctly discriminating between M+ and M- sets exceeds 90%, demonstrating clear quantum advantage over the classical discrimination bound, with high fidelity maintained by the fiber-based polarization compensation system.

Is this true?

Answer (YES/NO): YES